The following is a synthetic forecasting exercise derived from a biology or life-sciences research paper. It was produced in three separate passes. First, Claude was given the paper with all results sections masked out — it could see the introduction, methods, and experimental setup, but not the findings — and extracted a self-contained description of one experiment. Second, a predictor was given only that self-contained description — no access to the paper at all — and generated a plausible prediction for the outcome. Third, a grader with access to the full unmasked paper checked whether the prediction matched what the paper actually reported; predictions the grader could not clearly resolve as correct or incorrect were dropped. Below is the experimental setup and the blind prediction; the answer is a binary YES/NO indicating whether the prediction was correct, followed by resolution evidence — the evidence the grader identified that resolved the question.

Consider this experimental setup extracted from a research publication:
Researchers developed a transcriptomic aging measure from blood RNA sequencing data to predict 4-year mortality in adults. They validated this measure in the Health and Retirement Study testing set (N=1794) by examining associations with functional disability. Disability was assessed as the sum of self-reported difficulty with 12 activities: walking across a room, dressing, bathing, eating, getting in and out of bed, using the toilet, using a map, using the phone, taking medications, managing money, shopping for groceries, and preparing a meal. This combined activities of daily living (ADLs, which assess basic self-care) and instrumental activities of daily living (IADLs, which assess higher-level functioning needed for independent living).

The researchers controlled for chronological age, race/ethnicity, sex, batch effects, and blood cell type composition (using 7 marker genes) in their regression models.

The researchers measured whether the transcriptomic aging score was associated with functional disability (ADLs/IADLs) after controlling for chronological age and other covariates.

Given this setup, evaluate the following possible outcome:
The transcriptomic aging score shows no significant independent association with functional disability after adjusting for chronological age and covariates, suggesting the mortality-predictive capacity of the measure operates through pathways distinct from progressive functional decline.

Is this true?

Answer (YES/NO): NO